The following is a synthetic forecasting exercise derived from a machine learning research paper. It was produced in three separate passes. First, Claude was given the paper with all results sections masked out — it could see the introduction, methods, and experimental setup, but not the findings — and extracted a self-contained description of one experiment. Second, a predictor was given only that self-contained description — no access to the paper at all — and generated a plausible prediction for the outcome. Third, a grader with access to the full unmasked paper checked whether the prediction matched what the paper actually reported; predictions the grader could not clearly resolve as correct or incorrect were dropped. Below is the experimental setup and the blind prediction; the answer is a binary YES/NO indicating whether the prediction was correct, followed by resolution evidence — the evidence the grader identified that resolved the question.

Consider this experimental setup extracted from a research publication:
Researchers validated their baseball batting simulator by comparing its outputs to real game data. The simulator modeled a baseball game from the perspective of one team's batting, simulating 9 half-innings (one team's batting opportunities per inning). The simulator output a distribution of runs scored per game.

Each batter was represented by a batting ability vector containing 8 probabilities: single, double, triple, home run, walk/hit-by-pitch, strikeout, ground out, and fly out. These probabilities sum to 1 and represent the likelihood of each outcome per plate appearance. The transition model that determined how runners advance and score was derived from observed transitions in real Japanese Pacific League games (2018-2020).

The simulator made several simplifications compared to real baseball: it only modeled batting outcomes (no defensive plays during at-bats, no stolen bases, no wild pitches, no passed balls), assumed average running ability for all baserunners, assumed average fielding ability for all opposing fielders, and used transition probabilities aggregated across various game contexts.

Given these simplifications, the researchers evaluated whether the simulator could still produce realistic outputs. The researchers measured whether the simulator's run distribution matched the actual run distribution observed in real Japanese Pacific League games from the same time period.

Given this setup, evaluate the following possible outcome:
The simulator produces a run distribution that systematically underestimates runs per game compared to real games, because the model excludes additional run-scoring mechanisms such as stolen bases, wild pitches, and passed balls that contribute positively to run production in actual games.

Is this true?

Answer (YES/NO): NO